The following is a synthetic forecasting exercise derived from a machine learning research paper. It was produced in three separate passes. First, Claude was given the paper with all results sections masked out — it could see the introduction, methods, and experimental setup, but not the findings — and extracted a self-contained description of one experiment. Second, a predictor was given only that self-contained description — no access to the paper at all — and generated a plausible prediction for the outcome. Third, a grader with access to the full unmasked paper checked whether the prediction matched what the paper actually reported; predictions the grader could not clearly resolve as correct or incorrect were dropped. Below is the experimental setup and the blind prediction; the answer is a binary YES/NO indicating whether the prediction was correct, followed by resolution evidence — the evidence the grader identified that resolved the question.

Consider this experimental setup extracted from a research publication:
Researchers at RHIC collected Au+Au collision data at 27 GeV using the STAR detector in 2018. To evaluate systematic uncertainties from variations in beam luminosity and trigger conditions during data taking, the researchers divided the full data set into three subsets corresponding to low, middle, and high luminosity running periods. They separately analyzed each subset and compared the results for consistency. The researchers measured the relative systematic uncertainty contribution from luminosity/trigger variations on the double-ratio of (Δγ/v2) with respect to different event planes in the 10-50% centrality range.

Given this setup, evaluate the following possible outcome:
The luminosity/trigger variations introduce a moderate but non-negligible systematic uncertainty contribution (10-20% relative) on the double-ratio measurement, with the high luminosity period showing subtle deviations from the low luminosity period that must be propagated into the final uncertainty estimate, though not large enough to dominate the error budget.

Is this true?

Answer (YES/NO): NO